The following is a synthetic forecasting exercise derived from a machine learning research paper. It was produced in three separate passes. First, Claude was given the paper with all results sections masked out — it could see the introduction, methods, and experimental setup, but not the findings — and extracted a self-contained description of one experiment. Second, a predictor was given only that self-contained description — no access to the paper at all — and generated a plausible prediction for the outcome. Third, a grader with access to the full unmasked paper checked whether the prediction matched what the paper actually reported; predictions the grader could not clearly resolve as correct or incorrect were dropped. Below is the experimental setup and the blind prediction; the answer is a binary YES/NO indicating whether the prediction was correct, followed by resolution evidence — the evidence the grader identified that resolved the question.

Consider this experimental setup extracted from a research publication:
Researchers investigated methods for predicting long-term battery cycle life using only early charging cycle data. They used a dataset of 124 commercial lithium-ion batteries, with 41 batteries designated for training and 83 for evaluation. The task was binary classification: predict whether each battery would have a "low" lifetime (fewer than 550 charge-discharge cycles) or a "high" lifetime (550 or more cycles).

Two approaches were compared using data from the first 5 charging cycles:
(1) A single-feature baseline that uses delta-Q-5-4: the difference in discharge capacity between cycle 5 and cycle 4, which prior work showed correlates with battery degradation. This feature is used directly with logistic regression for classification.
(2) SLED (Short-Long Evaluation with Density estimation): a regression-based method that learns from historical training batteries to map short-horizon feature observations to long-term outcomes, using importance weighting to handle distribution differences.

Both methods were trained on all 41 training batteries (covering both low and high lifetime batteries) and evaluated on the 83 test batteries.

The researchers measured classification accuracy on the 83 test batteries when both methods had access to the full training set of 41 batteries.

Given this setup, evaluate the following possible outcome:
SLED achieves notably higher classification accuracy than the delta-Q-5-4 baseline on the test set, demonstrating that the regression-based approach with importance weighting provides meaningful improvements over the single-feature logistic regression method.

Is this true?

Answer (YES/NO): NO